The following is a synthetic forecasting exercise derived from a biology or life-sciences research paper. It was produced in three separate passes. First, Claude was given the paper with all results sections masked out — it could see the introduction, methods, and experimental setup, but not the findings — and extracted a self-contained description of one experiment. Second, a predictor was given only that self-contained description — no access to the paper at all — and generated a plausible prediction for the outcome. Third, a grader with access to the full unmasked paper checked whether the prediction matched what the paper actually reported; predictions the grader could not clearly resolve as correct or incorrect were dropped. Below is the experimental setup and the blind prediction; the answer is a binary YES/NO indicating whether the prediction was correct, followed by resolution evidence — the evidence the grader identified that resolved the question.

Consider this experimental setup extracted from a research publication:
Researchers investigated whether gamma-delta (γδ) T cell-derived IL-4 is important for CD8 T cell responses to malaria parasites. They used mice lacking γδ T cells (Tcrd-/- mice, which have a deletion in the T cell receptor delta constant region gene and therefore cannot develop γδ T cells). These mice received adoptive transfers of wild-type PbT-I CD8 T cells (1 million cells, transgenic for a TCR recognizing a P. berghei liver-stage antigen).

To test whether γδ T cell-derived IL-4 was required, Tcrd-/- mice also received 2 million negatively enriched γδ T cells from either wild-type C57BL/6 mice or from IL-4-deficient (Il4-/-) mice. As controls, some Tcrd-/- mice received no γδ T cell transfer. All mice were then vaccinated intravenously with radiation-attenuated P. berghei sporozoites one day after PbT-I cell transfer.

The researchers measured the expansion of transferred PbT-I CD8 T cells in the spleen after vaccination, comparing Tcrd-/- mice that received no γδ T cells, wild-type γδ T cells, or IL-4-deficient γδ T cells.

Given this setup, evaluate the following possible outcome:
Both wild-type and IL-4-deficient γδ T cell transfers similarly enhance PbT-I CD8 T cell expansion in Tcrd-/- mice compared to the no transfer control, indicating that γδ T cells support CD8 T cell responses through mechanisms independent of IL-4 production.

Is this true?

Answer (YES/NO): NO